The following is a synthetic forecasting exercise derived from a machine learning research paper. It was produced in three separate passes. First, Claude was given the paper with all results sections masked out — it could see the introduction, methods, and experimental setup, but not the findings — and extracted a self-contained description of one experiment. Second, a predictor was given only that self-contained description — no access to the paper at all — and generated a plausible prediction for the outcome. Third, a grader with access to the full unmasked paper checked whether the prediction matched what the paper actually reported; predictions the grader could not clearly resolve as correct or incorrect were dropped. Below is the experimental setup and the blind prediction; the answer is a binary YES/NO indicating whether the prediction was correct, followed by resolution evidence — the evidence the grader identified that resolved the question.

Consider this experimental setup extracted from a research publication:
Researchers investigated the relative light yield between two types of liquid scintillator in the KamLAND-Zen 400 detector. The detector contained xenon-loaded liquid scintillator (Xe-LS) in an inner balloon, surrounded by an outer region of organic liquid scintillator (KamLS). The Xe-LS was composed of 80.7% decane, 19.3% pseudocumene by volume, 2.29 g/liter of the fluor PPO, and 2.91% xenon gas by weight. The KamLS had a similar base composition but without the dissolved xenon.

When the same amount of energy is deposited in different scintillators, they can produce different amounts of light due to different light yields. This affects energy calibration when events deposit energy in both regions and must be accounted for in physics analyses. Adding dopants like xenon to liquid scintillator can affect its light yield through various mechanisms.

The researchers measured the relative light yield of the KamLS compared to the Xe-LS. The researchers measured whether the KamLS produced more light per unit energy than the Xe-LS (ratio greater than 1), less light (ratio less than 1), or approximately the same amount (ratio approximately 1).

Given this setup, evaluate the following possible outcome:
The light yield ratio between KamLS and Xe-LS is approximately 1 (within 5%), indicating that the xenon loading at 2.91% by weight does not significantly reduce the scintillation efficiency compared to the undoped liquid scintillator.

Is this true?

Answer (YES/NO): NO